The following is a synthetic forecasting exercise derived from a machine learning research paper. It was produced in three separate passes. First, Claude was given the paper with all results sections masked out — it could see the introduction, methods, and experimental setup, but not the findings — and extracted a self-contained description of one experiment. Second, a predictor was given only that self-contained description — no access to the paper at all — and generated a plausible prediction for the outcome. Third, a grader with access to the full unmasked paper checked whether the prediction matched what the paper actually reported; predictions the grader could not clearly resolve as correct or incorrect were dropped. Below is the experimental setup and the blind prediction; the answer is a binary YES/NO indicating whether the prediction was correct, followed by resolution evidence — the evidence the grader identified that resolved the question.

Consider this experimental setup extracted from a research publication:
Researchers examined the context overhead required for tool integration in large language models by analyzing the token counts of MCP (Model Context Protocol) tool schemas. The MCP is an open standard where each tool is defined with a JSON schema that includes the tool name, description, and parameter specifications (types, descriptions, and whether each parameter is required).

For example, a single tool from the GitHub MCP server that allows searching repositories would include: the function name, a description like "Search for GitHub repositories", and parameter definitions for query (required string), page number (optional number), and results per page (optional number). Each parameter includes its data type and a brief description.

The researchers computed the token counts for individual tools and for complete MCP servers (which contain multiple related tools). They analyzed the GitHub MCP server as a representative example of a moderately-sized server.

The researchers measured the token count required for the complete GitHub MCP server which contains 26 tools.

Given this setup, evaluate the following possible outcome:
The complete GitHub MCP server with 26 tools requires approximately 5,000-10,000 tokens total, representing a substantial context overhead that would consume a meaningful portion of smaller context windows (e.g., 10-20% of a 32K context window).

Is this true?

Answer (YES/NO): NO